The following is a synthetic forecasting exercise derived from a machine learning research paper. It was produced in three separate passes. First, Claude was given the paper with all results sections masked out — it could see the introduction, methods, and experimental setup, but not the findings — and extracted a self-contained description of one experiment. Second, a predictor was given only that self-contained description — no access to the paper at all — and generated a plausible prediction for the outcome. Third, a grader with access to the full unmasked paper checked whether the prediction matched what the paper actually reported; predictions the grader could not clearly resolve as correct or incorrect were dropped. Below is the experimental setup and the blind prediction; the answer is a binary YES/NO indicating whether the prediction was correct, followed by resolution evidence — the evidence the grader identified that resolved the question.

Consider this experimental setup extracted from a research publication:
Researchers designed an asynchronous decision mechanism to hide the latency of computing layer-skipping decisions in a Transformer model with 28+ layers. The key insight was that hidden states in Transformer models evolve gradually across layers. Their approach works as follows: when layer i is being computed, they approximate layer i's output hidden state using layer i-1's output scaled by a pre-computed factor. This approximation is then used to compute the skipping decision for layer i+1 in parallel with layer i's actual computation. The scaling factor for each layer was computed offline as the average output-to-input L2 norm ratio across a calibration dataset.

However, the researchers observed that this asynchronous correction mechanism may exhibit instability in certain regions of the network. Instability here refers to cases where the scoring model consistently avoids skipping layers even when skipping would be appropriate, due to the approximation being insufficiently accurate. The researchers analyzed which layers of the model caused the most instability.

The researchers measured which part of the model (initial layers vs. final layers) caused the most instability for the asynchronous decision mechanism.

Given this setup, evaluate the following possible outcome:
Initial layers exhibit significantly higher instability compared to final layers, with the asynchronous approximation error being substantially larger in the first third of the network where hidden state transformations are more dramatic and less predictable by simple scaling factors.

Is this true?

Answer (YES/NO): YES